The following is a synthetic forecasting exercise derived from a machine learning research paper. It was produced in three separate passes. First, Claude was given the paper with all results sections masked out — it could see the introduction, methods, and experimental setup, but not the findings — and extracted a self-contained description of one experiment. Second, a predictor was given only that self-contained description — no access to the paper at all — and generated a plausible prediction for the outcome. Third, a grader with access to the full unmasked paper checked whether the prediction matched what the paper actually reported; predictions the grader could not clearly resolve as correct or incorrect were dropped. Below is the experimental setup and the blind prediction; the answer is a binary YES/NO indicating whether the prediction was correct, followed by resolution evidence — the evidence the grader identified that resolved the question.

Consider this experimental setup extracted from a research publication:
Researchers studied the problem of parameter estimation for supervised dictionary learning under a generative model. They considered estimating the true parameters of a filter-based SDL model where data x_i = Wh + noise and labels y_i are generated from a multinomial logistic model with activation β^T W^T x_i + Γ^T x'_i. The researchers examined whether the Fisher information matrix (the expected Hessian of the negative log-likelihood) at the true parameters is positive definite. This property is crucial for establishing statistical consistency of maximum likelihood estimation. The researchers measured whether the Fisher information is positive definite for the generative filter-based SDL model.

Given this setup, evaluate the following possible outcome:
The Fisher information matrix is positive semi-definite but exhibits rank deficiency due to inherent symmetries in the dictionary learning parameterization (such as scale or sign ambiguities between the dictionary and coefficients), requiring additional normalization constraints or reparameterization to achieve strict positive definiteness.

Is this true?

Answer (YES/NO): NO